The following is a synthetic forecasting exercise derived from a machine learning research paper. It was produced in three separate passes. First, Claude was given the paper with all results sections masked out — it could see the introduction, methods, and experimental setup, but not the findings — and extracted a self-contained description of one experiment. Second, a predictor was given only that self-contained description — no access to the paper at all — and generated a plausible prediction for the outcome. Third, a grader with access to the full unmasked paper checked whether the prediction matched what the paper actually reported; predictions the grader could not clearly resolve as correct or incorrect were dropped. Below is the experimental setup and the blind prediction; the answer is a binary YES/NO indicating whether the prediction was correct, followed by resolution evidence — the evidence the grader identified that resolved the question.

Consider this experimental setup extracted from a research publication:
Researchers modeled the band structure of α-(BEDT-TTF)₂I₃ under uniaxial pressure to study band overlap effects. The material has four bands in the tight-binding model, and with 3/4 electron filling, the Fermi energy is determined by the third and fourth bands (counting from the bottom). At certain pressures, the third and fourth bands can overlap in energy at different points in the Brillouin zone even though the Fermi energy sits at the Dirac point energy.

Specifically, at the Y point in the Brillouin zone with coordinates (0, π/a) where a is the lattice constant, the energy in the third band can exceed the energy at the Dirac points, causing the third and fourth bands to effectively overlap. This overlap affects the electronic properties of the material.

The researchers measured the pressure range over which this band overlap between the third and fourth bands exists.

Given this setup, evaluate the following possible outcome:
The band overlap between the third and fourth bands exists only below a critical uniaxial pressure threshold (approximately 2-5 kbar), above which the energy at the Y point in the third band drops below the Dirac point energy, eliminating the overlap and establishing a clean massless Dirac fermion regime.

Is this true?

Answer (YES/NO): YES